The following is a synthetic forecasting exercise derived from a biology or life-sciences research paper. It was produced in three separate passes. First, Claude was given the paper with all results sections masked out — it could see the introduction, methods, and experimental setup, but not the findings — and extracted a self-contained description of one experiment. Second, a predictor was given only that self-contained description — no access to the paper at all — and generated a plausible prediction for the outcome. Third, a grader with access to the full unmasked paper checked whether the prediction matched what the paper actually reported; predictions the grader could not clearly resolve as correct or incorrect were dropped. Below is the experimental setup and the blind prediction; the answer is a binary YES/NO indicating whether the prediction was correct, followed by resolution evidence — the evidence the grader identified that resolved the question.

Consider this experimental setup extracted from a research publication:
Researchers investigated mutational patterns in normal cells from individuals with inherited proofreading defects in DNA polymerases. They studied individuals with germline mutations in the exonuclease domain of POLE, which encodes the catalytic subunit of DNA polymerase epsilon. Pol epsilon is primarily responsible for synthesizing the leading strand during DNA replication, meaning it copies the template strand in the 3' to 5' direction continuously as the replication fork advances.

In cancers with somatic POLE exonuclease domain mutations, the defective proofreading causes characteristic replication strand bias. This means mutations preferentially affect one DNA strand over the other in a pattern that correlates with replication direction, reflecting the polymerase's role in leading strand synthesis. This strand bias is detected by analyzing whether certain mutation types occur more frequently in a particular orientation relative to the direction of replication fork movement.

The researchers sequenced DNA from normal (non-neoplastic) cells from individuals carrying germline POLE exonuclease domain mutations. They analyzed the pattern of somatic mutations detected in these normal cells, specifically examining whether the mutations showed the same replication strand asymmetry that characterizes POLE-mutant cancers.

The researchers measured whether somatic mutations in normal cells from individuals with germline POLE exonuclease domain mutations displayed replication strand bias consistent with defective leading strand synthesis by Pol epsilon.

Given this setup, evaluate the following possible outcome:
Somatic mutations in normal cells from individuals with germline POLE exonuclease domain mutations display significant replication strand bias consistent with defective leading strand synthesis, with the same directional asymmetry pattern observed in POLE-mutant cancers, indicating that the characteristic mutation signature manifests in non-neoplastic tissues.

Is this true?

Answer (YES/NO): YES